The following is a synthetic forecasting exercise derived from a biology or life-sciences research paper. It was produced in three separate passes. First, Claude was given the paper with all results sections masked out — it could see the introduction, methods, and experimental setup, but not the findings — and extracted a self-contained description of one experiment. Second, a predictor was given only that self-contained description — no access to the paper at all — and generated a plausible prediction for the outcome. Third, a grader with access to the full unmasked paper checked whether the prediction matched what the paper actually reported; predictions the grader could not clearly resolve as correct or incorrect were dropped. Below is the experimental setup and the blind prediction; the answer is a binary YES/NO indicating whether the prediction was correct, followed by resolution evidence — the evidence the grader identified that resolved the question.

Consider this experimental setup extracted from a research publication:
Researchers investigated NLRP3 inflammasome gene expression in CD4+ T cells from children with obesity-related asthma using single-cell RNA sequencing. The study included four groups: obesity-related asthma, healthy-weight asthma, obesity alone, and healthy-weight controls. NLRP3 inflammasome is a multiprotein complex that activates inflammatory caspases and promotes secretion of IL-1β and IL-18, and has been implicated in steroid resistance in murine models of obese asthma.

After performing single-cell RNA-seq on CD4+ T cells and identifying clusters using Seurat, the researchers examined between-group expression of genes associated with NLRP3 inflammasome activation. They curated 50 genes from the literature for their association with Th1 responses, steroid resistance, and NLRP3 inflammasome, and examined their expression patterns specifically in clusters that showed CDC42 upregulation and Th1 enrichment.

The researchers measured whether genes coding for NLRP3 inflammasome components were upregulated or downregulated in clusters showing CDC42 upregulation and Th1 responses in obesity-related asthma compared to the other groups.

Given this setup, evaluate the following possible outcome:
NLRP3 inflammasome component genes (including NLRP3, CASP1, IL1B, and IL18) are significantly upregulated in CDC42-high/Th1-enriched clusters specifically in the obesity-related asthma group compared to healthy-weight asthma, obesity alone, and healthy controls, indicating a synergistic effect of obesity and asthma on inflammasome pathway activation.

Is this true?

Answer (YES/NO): NO